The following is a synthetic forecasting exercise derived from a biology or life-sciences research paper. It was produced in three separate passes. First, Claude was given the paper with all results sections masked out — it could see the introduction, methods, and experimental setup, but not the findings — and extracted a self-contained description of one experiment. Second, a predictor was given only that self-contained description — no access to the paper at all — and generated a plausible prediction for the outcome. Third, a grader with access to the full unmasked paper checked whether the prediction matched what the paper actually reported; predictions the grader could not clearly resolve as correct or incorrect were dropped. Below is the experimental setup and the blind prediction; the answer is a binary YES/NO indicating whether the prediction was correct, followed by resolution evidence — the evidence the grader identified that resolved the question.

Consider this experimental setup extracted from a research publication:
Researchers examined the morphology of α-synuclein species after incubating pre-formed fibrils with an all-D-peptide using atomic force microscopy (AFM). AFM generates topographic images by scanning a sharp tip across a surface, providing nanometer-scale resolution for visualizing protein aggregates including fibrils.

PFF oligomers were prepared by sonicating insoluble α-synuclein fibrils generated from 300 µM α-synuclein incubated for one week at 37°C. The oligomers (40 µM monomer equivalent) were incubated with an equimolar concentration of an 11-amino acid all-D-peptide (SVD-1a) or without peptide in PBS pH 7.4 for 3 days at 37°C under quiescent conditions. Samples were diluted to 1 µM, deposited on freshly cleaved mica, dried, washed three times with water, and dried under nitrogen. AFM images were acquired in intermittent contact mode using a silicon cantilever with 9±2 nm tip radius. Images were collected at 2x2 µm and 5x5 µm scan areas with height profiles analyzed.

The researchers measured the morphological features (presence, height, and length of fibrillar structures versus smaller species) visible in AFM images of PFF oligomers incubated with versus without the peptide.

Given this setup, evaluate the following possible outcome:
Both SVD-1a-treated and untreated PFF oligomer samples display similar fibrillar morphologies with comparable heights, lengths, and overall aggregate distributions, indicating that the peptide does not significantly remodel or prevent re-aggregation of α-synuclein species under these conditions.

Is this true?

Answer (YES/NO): NO